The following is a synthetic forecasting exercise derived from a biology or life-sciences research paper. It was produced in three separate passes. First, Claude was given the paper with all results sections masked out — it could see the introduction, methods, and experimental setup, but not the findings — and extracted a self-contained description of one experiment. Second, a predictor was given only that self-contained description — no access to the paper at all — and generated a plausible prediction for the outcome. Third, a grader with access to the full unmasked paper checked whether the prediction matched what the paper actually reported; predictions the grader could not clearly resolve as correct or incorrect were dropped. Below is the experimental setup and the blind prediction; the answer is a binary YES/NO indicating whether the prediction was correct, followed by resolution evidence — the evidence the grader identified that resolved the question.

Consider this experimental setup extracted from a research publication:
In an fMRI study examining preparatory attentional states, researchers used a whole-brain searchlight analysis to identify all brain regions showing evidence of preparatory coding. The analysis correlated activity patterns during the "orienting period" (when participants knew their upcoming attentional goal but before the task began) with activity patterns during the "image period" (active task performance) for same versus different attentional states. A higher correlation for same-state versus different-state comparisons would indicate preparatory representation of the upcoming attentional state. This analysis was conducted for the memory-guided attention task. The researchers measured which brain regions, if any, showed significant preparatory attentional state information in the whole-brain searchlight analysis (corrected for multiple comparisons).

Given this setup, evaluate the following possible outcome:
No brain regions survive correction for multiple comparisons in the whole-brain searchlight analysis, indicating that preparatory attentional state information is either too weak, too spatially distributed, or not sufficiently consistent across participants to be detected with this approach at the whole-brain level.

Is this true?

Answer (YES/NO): YES